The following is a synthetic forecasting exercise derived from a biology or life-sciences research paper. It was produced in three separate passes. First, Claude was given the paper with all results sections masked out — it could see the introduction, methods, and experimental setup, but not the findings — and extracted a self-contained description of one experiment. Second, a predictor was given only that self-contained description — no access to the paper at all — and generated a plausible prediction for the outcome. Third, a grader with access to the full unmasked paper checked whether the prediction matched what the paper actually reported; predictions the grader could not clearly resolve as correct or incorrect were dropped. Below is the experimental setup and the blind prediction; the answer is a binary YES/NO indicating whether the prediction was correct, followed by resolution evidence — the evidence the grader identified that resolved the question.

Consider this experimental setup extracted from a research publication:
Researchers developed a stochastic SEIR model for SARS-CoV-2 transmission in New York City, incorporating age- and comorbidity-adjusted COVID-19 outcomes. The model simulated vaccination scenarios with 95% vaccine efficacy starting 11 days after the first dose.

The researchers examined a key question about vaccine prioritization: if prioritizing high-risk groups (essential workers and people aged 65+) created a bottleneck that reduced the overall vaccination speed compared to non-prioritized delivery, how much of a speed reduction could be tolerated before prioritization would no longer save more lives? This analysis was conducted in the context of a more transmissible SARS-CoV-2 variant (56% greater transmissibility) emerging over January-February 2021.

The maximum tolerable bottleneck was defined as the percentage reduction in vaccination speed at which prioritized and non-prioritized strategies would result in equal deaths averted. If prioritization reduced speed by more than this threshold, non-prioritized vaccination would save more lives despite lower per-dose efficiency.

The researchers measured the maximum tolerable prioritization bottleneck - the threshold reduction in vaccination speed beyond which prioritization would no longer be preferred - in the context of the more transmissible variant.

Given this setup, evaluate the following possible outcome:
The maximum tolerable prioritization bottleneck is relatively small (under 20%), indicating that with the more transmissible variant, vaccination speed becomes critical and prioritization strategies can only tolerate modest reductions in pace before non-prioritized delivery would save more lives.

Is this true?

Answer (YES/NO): NO